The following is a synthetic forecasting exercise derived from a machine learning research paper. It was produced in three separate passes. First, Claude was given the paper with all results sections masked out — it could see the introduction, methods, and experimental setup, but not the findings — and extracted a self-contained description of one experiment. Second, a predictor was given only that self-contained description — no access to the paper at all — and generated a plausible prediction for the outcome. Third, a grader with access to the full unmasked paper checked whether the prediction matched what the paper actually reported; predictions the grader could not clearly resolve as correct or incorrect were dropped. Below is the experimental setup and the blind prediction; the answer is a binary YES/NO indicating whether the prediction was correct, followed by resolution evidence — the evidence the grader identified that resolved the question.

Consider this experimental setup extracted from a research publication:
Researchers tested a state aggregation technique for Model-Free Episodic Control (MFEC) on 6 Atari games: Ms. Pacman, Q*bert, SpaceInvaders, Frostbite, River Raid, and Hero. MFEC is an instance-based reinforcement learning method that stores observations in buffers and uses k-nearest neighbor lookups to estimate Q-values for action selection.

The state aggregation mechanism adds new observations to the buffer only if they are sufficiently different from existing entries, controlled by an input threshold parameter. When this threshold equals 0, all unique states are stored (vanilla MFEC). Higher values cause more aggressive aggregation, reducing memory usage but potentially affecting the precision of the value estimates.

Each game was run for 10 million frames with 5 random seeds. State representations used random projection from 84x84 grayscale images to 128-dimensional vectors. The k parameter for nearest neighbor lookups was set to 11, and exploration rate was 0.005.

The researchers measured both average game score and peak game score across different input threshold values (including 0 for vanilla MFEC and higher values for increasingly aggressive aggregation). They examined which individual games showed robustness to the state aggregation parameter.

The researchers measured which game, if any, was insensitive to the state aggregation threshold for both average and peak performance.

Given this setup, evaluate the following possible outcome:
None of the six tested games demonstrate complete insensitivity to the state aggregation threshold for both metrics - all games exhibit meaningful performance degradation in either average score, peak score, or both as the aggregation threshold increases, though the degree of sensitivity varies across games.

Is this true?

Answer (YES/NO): NO